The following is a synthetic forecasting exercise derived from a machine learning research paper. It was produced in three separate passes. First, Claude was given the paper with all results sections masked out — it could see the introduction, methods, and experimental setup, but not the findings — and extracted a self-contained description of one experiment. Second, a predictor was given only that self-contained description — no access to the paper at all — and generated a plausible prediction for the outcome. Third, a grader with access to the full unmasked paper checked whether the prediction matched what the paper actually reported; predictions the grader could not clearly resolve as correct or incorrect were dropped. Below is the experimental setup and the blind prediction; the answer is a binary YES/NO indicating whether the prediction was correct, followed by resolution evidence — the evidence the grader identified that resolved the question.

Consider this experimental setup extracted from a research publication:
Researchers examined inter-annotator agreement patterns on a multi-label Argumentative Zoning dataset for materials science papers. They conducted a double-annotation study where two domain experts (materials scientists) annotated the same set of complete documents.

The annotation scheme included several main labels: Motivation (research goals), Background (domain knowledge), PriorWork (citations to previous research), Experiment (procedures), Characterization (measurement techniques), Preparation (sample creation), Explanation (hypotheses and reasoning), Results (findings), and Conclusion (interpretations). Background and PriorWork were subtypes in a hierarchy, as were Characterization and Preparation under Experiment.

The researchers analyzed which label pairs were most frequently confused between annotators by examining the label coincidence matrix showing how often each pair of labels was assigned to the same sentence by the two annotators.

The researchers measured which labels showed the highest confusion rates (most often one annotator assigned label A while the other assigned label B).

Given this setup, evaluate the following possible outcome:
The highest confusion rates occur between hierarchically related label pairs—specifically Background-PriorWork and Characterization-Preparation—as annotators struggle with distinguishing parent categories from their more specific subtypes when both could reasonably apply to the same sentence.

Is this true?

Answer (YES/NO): NO